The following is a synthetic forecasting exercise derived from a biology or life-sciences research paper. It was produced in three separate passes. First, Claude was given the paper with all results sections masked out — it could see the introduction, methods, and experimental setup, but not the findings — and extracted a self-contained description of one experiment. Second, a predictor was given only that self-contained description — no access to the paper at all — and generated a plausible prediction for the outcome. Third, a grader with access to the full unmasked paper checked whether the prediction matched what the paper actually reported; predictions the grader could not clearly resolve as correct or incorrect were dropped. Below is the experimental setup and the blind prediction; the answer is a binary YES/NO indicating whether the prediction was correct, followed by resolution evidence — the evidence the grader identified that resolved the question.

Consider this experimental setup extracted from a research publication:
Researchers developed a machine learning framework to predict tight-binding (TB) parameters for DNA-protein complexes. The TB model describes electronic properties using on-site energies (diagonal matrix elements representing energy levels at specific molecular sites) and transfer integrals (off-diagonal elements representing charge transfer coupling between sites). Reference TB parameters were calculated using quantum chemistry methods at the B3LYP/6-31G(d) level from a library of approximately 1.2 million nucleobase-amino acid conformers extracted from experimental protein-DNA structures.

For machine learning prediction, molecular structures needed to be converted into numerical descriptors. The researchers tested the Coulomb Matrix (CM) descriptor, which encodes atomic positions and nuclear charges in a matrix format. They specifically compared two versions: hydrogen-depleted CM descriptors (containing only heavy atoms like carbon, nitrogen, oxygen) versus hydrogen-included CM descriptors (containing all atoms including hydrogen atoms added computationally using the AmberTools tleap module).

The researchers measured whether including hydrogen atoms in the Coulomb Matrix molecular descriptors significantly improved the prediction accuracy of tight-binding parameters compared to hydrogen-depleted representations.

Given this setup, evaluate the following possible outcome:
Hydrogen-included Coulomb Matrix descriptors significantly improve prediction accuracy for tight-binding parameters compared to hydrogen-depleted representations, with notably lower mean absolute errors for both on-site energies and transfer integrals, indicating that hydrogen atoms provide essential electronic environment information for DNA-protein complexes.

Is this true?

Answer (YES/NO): NO